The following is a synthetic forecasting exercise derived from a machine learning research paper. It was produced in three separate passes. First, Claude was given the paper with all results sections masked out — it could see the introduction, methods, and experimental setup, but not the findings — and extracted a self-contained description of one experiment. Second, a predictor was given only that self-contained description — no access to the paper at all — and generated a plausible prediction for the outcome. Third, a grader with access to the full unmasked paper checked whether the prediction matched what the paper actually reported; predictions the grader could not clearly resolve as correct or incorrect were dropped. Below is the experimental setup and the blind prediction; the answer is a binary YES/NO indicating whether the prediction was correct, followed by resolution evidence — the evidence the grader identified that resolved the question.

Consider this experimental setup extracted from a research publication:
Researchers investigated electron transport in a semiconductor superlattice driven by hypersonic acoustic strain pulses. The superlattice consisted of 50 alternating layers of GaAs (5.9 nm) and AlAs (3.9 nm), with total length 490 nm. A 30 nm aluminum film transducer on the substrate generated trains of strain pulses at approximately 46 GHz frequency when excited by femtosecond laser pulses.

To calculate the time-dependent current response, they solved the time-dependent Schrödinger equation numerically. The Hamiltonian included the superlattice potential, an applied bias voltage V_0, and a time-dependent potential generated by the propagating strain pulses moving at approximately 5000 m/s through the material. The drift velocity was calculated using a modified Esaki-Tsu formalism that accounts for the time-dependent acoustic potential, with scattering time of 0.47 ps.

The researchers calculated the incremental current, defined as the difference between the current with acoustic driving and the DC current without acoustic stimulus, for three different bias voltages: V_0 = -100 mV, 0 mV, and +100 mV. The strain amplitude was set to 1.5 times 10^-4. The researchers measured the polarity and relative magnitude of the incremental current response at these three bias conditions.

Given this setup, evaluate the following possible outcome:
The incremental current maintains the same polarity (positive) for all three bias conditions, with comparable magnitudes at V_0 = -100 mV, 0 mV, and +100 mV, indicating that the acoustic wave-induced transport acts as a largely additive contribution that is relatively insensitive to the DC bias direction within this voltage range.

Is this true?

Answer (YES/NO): NO